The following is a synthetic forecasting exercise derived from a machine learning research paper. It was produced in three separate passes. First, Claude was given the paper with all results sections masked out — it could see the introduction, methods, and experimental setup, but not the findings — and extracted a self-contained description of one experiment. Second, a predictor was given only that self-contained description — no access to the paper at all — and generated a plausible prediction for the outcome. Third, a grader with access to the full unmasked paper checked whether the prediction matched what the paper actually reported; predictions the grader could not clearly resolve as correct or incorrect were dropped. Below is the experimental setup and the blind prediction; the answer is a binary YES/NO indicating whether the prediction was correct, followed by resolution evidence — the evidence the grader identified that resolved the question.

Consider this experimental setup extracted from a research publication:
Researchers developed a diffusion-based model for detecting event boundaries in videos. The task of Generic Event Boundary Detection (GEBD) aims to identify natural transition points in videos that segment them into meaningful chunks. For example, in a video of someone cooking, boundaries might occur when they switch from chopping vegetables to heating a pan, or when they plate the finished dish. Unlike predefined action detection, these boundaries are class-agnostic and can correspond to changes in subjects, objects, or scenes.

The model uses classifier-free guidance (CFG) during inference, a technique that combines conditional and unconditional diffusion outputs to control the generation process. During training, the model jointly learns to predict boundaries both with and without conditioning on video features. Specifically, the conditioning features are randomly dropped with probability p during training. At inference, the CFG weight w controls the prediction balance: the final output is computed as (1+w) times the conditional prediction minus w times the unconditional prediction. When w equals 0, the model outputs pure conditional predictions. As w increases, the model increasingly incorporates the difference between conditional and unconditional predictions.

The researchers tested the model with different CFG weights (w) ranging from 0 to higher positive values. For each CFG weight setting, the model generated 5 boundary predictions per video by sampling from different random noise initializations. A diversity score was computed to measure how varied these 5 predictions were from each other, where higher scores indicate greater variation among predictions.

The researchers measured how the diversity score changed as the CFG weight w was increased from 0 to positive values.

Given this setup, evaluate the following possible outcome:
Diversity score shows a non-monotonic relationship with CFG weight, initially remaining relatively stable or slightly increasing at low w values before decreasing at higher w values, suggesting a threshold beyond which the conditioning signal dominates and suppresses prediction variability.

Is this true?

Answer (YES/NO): NO